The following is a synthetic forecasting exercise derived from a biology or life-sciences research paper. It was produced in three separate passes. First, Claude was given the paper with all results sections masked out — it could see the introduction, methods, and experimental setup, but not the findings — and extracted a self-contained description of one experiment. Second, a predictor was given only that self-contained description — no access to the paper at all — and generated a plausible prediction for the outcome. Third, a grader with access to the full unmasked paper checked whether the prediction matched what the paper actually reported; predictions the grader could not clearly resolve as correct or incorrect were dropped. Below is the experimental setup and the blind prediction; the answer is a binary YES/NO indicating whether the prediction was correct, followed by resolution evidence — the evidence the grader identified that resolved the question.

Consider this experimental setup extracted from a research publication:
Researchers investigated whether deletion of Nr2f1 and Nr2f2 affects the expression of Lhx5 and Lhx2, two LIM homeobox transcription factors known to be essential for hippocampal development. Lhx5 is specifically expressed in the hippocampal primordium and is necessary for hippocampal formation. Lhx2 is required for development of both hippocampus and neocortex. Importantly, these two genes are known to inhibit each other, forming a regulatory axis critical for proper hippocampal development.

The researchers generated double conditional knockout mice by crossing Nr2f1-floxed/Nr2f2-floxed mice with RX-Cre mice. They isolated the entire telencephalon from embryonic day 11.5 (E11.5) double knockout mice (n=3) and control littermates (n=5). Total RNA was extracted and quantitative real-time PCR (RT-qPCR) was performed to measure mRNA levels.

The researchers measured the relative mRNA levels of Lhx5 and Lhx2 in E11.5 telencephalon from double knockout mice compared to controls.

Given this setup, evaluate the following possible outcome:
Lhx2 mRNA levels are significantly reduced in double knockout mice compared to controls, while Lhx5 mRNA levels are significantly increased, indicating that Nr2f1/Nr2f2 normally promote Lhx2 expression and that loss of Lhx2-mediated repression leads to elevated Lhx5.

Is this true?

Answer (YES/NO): NO